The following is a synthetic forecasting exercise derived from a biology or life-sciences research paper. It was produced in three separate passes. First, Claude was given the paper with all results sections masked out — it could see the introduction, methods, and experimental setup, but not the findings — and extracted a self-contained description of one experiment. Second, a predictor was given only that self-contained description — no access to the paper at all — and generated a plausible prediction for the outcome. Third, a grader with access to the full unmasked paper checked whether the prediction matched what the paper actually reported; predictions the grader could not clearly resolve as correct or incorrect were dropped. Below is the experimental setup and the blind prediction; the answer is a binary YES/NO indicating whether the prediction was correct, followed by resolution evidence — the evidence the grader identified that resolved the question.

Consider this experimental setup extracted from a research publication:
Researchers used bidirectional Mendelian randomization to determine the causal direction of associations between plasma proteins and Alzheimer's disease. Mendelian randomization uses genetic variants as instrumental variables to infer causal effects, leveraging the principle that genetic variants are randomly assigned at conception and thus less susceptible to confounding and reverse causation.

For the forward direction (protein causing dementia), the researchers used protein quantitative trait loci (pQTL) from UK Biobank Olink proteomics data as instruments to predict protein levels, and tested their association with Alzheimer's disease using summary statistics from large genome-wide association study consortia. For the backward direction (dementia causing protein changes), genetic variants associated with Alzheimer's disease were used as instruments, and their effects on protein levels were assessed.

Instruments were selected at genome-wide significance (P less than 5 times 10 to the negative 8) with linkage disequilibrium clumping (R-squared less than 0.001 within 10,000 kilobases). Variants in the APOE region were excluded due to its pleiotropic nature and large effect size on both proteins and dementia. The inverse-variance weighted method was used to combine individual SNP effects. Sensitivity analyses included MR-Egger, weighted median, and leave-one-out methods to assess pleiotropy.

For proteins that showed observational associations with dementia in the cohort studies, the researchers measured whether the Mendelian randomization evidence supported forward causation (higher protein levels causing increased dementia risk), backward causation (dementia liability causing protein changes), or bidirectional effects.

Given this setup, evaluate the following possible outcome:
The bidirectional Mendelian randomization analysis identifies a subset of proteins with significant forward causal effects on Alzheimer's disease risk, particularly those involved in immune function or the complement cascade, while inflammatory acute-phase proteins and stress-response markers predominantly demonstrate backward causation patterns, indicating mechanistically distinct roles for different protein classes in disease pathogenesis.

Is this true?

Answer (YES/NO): NO